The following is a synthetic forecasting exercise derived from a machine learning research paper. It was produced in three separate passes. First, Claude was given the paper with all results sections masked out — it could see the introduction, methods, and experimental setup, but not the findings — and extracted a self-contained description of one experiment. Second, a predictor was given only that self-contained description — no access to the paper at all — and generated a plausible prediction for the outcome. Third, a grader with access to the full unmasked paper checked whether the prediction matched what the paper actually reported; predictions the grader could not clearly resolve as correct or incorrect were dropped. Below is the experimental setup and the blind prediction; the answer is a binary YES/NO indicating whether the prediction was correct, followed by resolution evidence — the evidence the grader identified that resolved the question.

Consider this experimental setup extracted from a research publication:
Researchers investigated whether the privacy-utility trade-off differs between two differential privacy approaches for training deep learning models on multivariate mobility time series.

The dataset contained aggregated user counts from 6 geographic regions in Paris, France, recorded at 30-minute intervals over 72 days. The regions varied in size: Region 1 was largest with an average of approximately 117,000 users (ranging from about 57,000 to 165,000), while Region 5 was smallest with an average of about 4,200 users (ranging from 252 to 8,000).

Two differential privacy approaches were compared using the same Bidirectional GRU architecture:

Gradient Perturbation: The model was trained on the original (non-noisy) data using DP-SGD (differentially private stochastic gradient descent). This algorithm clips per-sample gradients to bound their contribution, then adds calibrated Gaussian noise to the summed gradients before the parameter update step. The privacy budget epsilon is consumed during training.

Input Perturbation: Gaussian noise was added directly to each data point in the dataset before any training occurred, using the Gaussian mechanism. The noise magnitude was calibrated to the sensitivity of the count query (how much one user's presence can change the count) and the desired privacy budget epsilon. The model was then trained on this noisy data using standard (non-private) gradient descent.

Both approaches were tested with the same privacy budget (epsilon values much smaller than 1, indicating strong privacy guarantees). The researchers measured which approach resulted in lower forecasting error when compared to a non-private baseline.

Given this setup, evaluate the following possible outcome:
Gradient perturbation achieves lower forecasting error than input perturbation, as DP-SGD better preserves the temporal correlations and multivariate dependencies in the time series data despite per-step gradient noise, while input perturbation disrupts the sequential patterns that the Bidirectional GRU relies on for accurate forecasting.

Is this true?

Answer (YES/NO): YES